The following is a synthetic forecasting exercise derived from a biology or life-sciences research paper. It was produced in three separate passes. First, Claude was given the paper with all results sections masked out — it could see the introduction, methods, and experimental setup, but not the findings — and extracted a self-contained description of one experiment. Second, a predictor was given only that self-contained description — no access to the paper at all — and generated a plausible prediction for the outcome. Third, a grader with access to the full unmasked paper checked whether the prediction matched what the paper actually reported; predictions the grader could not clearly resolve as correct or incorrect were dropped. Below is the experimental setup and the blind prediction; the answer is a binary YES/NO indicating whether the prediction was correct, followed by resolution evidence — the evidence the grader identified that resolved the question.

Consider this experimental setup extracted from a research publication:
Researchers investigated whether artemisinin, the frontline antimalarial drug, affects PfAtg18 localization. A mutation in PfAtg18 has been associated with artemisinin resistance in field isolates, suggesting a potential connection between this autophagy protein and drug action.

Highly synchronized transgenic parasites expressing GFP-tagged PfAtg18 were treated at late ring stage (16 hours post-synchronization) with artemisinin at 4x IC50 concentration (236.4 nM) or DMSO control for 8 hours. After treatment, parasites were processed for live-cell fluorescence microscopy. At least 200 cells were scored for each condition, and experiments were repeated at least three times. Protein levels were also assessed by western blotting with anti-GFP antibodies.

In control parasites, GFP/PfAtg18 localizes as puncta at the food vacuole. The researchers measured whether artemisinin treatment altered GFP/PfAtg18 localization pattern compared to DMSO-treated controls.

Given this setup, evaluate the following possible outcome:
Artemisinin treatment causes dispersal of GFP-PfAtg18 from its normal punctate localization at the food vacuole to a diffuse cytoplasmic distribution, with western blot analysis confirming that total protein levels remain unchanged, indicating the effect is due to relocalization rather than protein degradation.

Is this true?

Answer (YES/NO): NO